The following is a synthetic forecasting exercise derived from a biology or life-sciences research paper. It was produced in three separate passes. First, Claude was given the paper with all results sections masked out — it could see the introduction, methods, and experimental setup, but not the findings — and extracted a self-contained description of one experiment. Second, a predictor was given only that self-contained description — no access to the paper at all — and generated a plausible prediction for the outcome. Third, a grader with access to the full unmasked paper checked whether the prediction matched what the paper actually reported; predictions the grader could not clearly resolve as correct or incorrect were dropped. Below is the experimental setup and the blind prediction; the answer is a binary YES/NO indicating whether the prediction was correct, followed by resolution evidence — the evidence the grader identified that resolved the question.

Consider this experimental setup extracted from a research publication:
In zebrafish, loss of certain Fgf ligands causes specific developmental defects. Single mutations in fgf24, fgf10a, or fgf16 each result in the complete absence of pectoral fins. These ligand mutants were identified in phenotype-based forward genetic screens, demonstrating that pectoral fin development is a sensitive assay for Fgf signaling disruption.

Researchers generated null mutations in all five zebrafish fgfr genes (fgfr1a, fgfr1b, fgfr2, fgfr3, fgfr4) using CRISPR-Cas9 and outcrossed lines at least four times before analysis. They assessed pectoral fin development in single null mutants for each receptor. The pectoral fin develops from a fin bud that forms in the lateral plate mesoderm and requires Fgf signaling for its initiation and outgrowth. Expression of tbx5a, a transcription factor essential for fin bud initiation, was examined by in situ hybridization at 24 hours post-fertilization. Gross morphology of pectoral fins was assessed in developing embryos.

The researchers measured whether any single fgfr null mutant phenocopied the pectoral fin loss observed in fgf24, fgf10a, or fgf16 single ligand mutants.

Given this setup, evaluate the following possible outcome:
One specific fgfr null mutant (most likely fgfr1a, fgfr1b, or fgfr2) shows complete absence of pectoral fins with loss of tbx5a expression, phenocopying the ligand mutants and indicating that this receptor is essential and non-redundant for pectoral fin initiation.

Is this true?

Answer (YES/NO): NO